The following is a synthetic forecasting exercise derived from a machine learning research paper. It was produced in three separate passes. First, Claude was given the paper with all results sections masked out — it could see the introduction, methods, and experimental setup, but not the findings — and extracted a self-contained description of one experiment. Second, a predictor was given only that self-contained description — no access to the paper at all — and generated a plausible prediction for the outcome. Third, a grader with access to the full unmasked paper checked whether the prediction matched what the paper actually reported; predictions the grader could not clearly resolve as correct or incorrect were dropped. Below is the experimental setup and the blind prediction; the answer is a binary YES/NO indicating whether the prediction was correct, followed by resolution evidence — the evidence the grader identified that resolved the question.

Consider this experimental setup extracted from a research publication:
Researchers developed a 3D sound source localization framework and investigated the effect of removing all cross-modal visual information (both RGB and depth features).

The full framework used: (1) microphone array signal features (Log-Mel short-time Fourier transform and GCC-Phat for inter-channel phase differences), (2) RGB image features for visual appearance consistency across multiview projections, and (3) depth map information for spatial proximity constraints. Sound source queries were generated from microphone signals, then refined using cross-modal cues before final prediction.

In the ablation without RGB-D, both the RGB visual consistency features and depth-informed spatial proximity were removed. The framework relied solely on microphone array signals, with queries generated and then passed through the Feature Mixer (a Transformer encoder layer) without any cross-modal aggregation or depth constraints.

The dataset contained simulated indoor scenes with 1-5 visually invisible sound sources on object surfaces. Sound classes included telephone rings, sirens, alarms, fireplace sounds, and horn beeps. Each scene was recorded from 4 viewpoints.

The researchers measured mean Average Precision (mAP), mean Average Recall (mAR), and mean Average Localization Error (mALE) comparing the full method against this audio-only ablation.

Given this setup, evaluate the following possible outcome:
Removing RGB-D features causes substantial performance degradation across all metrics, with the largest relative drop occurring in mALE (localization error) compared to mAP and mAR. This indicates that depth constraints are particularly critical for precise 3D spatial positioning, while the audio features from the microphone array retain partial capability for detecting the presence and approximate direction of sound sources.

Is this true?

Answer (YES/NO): YES